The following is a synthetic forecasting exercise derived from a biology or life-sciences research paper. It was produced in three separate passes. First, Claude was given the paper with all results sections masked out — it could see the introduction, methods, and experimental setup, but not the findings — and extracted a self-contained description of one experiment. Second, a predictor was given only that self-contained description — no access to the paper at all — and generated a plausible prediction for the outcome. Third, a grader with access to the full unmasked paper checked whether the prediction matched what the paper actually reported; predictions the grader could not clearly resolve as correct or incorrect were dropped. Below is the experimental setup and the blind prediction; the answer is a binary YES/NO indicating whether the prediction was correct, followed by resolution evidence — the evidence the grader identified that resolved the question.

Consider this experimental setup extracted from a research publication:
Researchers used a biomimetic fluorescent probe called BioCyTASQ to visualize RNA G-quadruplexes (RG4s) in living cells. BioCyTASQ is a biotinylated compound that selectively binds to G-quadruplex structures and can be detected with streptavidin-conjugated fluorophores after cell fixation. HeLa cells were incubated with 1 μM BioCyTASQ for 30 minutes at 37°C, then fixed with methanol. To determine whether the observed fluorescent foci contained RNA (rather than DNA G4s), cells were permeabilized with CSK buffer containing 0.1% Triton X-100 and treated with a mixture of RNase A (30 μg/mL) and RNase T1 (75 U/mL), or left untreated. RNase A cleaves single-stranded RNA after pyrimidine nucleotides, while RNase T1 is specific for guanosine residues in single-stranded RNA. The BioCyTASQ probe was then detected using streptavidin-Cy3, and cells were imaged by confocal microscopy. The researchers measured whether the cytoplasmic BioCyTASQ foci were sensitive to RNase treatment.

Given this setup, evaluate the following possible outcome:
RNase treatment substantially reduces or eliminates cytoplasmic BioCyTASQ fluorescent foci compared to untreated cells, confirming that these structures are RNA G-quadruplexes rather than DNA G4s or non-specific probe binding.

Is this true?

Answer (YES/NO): YES